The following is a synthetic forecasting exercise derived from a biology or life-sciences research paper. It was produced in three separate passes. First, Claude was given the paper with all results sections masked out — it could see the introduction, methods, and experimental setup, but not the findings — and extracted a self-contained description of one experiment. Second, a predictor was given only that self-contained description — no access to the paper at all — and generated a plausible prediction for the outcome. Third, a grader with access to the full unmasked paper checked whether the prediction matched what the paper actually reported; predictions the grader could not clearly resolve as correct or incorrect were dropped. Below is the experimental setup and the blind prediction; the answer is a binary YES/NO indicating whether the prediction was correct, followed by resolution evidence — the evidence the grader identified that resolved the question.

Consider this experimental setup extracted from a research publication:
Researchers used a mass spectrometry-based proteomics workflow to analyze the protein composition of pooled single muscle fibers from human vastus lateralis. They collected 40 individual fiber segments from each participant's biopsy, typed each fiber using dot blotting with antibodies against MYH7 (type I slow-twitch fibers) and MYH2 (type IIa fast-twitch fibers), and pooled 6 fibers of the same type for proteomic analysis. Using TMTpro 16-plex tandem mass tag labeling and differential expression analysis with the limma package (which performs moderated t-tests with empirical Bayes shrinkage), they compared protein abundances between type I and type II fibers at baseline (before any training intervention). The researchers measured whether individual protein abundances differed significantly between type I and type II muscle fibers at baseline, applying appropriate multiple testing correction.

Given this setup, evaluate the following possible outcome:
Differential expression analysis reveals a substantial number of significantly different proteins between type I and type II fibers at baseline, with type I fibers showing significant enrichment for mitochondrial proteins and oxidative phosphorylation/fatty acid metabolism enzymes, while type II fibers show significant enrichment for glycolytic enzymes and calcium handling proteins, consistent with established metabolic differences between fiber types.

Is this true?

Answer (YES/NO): NO